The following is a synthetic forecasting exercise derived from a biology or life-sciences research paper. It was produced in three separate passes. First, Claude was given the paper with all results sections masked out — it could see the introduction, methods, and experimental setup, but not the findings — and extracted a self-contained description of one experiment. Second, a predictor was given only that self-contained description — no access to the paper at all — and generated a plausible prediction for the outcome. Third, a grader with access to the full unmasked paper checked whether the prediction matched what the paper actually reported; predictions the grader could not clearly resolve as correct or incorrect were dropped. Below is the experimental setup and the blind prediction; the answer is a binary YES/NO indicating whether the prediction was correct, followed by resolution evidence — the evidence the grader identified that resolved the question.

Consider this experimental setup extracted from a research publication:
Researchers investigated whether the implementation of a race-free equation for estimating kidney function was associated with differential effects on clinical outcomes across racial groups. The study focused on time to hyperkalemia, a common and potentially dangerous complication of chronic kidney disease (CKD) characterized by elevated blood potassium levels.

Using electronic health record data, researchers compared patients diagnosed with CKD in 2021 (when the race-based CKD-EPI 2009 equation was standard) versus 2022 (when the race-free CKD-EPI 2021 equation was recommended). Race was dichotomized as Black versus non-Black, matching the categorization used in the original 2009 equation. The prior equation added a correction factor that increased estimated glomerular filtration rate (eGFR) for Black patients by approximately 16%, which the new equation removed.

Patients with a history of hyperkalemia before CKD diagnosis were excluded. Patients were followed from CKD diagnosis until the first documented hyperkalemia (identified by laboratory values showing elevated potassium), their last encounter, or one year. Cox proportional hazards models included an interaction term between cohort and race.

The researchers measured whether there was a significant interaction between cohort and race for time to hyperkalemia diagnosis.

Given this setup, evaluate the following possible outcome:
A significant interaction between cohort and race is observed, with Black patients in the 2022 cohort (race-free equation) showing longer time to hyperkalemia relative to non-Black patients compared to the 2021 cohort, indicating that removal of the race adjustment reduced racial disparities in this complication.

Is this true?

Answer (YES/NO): NO